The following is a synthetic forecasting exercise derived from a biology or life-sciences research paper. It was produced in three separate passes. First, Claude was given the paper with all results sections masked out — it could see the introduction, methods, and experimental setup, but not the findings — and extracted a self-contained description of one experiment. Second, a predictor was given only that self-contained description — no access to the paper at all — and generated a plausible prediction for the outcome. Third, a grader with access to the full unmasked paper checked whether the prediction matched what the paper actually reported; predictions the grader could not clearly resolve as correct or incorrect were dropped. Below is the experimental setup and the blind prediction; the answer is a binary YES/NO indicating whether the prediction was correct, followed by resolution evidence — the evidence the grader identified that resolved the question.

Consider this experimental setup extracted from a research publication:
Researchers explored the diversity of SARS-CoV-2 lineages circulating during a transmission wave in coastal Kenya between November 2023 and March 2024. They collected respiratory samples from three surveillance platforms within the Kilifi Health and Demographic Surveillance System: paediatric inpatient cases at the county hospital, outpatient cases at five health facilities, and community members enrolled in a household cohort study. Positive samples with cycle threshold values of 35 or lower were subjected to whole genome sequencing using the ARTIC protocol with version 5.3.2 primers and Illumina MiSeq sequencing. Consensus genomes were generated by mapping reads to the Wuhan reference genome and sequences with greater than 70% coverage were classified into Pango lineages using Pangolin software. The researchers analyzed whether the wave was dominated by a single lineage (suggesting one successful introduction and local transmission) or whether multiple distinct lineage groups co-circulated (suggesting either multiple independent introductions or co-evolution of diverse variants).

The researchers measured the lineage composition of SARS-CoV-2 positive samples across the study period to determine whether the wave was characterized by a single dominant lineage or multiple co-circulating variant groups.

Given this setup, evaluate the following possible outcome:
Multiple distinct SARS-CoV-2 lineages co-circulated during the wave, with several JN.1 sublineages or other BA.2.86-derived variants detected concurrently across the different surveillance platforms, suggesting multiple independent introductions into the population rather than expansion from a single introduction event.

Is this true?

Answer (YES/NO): YES